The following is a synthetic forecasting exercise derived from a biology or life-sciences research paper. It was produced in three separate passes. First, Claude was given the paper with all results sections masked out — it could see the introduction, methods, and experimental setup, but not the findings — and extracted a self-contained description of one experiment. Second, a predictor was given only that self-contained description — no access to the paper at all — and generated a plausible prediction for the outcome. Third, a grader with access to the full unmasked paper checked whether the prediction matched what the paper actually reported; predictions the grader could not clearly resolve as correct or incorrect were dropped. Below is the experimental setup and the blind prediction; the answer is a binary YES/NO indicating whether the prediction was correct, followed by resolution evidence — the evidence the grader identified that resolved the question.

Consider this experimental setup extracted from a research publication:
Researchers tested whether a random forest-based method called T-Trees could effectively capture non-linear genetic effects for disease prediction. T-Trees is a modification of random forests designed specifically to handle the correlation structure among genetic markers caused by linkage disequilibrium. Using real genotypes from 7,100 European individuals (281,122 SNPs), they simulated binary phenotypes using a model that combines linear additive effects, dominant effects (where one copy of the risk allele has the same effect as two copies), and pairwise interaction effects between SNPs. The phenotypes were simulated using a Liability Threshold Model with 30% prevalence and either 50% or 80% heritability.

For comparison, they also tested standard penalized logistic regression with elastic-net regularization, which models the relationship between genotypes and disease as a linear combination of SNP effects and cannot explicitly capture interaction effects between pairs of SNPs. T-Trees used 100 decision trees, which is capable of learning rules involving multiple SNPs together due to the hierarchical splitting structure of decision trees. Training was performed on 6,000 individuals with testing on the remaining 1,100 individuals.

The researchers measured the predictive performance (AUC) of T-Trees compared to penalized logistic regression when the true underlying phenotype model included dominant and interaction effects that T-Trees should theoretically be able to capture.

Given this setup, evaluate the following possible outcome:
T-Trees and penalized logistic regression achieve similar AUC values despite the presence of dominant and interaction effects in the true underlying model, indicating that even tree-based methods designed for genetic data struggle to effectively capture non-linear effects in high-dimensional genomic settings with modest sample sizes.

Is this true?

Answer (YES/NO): NO